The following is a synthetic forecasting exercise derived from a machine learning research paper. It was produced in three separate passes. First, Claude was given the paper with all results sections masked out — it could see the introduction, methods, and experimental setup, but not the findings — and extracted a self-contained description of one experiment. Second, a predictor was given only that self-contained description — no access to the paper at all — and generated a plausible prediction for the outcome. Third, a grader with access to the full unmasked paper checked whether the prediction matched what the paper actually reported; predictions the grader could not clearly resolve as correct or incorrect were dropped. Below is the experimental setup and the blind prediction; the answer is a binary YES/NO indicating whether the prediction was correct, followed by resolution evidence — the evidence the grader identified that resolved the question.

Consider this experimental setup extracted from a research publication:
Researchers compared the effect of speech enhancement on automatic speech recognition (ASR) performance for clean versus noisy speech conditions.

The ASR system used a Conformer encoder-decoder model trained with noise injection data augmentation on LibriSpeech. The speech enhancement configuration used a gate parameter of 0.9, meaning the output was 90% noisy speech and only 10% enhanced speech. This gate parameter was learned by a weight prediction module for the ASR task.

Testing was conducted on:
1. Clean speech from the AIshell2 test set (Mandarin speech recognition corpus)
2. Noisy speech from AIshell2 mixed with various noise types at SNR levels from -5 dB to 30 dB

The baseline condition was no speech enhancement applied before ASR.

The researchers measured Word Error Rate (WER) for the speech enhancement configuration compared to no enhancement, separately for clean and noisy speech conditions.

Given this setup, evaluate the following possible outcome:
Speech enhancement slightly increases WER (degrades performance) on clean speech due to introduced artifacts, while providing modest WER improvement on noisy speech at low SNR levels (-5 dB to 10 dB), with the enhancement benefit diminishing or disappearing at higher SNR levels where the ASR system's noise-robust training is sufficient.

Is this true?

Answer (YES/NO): NO